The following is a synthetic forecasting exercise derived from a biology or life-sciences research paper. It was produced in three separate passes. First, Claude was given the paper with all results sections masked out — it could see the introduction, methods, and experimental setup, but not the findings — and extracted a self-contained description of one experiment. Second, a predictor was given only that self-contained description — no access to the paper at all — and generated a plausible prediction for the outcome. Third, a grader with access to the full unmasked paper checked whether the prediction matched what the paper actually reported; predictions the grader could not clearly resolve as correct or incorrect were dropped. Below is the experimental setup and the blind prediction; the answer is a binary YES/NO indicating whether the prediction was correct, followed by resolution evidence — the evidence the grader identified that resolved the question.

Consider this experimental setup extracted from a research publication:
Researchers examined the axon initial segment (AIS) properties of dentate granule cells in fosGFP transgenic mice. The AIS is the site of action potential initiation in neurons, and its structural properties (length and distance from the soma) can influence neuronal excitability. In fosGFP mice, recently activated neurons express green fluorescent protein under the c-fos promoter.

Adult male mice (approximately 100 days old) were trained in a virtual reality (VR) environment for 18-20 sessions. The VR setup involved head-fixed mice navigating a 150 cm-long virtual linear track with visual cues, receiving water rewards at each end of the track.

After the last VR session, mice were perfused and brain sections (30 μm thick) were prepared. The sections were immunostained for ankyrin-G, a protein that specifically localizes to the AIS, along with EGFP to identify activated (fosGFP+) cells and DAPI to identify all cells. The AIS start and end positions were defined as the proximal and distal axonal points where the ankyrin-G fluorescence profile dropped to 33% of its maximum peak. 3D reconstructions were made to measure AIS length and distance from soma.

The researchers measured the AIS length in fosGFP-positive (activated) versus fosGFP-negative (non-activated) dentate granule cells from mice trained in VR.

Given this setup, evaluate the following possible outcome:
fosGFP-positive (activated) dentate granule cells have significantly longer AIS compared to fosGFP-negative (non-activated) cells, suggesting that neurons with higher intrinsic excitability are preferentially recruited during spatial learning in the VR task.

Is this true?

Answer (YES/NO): NO